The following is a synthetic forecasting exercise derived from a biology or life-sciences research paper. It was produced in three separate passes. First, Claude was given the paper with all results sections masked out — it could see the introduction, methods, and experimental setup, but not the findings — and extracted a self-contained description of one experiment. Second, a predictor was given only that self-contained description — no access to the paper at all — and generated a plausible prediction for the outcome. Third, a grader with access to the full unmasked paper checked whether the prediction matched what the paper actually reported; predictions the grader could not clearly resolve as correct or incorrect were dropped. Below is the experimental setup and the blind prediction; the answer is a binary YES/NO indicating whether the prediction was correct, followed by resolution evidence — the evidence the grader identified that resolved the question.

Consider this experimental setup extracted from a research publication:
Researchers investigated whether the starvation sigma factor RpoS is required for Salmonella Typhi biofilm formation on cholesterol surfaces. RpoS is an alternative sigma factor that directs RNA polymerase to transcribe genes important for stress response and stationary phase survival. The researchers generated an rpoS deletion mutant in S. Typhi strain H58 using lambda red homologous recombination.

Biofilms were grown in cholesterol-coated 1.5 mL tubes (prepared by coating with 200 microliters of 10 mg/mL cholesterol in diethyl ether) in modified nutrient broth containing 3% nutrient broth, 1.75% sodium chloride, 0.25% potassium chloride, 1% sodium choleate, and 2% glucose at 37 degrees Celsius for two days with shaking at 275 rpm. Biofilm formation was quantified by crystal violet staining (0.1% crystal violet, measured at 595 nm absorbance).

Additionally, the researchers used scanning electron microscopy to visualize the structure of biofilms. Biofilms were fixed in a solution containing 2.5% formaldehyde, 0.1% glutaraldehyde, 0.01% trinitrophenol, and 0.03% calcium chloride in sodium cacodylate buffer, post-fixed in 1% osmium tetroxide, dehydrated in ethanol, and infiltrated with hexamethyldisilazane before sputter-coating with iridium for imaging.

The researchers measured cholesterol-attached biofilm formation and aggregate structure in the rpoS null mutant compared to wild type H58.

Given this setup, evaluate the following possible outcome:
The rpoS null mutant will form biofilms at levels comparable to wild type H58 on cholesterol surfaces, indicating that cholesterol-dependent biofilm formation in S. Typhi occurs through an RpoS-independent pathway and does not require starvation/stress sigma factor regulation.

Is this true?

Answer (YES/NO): NO